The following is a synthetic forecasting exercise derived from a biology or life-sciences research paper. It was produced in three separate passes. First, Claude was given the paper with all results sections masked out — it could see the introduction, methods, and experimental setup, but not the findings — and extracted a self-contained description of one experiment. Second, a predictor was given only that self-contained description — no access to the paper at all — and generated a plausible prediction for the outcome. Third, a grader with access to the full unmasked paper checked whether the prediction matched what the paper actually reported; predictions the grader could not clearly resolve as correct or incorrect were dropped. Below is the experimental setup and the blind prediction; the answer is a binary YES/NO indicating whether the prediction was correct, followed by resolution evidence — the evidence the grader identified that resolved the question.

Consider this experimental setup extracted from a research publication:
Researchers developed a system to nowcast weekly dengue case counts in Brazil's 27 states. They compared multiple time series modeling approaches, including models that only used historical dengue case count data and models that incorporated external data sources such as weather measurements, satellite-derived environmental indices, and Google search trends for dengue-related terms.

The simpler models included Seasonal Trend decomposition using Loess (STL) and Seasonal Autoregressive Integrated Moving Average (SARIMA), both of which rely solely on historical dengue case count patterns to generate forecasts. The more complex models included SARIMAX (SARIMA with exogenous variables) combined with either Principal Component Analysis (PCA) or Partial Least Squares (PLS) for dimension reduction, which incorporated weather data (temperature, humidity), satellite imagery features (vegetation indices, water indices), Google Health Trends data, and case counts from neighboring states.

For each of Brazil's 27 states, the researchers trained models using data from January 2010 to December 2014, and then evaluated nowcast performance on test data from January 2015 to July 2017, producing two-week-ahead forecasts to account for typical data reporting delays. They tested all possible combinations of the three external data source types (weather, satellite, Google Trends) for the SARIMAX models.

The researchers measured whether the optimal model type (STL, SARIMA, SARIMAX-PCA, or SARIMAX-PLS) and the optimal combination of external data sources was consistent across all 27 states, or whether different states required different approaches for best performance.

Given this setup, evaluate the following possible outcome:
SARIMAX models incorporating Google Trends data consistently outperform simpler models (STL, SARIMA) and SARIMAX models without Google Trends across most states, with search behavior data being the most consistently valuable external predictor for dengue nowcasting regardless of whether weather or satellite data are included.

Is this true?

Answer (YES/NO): NO